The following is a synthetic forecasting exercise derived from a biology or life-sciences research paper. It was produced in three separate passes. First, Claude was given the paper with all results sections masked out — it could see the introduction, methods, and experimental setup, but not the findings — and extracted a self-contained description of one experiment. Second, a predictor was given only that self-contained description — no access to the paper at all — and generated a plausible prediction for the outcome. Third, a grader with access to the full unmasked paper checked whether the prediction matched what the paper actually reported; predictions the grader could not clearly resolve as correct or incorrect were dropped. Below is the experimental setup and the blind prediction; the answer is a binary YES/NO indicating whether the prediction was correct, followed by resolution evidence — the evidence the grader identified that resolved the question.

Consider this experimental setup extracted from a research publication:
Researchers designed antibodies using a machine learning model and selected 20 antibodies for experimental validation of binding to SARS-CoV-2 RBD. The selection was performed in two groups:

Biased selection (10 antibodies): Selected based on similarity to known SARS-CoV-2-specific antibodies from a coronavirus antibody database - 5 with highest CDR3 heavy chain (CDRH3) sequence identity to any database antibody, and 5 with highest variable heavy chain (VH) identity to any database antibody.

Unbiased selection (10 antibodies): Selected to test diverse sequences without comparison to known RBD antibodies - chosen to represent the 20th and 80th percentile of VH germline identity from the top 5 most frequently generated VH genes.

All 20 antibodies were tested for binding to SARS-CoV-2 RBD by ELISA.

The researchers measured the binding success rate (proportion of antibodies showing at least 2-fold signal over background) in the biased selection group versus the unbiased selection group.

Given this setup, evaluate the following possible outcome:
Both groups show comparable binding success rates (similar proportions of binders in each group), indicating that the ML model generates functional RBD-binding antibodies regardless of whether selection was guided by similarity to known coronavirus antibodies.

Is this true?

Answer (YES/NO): NO